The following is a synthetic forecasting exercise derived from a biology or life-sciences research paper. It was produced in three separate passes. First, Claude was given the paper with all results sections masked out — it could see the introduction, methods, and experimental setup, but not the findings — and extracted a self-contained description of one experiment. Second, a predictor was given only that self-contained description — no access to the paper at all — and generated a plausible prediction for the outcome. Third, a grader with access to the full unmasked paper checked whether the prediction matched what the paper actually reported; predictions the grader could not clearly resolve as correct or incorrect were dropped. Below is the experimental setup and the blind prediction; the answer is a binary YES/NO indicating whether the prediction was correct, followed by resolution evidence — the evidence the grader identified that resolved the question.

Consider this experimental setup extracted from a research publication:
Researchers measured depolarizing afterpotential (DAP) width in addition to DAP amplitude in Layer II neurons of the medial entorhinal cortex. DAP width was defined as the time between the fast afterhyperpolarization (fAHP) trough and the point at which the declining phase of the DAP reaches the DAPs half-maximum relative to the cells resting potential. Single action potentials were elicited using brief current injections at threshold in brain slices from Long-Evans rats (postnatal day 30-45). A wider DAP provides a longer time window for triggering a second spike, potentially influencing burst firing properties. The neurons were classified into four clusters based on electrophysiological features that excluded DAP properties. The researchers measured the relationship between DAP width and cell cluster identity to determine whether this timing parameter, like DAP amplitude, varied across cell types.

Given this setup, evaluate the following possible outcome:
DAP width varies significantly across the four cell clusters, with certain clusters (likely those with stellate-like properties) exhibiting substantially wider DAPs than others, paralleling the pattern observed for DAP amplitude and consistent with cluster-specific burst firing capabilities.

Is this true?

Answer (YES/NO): NO